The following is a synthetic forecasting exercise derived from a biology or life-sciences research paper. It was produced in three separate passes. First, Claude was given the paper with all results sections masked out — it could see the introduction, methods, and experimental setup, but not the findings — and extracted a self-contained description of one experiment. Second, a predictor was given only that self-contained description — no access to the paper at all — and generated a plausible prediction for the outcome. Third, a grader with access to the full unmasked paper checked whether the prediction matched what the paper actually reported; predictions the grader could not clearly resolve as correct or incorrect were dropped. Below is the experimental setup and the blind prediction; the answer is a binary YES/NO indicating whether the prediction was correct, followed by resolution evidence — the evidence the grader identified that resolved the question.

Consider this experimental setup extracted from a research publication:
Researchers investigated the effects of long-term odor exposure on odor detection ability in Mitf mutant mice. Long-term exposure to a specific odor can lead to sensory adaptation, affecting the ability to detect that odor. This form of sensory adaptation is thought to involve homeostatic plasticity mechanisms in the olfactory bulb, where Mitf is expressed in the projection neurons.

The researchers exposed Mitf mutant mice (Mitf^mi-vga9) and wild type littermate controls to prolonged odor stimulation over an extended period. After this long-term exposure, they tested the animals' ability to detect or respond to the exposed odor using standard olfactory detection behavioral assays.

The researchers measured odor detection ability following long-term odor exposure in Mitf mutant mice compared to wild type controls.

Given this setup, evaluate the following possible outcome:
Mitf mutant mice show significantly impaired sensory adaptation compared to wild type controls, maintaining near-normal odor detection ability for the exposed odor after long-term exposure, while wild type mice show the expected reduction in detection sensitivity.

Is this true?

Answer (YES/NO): NO